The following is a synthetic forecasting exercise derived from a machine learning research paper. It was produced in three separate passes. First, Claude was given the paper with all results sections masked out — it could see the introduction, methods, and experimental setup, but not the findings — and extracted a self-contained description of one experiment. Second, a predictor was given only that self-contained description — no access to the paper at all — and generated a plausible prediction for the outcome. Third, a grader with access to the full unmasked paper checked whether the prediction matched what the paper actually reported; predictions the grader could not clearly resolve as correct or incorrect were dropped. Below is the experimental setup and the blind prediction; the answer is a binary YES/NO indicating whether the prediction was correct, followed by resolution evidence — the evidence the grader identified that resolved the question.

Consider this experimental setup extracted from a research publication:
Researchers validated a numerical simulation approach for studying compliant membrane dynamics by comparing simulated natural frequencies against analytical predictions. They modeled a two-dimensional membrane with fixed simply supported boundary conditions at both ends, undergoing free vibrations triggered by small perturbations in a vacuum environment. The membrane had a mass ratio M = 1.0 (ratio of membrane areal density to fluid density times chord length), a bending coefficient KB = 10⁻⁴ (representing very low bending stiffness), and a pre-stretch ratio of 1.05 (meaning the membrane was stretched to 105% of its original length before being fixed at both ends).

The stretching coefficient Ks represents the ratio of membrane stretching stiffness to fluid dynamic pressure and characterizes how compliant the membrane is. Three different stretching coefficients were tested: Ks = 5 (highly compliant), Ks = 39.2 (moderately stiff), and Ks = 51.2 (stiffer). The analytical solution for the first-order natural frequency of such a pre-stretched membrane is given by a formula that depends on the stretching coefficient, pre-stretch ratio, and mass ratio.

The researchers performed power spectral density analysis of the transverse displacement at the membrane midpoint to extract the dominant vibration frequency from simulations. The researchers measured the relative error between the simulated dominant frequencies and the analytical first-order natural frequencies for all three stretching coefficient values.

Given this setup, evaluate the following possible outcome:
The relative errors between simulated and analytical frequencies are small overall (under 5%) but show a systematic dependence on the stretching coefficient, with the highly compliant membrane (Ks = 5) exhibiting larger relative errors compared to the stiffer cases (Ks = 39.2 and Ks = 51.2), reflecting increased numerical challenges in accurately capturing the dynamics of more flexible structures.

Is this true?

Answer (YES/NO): NO